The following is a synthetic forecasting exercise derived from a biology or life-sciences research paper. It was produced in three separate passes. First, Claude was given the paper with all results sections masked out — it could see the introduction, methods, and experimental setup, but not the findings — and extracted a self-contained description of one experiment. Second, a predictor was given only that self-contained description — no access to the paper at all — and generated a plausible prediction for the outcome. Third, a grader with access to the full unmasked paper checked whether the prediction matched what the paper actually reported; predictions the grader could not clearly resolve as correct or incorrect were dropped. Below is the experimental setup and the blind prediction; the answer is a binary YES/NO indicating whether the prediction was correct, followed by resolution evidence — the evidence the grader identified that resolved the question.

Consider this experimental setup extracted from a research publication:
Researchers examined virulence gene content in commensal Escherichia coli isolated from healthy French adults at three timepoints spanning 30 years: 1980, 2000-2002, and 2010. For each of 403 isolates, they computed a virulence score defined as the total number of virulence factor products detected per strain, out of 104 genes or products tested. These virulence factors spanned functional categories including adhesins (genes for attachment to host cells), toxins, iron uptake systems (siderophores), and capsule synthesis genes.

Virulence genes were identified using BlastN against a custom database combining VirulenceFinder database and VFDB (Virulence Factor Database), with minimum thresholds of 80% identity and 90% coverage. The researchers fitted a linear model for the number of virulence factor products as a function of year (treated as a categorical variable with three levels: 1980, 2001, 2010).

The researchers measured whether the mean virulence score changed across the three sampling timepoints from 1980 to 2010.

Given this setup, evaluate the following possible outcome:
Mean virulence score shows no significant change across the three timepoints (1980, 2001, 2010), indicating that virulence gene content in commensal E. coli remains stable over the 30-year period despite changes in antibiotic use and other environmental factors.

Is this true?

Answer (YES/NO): NO